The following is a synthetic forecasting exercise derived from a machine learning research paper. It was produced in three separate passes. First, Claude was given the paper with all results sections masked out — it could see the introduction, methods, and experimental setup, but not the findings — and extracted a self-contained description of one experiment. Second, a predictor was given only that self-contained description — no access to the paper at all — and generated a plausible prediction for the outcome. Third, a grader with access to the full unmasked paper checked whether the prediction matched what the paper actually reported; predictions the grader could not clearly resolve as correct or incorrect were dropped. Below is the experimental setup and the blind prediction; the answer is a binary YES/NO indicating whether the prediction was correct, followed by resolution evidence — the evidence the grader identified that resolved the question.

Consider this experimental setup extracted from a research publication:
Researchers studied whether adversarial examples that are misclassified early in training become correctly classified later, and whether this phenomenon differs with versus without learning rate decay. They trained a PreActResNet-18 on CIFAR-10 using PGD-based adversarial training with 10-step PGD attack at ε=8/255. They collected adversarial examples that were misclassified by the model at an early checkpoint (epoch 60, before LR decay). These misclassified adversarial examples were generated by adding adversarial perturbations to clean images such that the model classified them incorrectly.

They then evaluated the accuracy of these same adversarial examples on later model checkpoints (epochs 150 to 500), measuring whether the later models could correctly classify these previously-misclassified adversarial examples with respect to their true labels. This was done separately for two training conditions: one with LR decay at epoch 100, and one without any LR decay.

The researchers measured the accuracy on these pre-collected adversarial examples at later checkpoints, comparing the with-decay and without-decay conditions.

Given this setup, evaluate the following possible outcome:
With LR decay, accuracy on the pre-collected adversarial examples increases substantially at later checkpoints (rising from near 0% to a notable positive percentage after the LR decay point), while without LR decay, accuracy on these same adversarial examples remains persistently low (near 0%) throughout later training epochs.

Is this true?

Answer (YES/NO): NO